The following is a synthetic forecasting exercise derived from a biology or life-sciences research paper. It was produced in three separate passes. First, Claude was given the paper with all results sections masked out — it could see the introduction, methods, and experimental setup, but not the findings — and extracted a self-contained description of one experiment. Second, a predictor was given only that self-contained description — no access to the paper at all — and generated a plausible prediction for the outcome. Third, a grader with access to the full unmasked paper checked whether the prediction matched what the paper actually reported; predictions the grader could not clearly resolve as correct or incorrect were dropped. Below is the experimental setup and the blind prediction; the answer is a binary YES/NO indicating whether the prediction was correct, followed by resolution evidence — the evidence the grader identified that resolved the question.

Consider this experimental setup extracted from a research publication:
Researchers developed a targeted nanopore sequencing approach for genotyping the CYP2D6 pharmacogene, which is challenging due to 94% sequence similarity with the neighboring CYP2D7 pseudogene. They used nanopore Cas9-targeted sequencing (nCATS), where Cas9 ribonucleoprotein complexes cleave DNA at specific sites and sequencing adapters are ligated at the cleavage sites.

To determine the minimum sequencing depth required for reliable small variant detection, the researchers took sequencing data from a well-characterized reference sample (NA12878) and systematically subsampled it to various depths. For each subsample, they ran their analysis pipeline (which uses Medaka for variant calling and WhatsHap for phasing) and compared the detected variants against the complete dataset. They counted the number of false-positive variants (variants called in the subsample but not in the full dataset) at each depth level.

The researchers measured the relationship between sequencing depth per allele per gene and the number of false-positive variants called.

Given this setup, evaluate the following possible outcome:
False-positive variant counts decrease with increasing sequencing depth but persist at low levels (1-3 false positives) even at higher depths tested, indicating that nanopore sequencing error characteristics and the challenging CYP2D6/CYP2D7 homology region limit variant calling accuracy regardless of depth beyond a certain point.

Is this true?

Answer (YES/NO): NO